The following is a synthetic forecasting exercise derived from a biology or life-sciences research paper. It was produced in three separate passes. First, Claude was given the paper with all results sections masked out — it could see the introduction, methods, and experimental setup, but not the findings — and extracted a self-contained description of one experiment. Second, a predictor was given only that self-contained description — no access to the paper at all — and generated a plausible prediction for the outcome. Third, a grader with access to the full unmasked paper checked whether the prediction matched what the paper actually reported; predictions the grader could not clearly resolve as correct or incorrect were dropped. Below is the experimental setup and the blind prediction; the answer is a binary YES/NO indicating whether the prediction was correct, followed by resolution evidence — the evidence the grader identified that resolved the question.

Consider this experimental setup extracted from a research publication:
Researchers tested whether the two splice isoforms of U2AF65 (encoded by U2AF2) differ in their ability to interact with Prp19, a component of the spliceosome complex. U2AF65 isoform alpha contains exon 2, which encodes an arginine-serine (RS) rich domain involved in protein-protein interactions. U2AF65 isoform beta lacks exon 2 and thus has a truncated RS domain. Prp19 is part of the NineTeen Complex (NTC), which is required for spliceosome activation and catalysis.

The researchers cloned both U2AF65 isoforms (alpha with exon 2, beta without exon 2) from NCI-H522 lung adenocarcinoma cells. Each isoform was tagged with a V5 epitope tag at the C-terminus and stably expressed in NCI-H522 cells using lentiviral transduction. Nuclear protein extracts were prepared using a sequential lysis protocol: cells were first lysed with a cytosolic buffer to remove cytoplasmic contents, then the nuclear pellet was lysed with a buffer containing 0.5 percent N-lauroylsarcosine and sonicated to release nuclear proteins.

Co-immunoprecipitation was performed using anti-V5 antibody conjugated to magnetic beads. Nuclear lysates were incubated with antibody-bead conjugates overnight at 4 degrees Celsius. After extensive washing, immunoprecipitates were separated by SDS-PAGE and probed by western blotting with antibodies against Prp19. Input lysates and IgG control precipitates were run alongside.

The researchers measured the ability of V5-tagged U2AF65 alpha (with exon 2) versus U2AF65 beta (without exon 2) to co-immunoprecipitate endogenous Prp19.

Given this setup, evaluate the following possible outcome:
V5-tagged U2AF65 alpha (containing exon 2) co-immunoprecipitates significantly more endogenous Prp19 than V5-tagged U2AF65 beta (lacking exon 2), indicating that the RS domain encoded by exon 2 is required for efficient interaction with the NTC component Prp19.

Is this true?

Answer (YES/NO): YES